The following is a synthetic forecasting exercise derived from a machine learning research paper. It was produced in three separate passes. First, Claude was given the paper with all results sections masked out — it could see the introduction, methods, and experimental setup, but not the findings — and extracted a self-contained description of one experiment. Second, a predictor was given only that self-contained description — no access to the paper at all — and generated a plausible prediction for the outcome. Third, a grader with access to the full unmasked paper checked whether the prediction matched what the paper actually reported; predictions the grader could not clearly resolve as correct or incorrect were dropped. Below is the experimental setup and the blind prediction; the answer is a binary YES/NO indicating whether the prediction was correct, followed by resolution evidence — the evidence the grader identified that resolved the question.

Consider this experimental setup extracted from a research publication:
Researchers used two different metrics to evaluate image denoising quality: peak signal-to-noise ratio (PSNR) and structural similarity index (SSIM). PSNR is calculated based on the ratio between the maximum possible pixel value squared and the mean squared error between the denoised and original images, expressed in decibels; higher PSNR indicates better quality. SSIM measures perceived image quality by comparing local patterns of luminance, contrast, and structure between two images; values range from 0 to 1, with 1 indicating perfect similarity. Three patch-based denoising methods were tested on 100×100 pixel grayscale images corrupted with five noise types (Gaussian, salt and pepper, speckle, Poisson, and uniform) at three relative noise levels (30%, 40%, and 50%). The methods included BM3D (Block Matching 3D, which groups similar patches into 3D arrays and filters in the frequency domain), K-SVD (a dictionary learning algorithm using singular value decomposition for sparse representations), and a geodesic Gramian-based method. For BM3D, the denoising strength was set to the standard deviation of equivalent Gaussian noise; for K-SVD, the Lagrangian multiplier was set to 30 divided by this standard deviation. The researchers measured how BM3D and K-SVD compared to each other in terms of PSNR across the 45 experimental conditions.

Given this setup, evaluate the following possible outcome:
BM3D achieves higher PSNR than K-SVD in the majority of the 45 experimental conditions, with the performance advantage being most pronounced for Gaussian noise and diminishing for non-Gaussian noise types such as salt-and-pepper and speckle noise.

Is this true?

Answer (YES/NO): NO